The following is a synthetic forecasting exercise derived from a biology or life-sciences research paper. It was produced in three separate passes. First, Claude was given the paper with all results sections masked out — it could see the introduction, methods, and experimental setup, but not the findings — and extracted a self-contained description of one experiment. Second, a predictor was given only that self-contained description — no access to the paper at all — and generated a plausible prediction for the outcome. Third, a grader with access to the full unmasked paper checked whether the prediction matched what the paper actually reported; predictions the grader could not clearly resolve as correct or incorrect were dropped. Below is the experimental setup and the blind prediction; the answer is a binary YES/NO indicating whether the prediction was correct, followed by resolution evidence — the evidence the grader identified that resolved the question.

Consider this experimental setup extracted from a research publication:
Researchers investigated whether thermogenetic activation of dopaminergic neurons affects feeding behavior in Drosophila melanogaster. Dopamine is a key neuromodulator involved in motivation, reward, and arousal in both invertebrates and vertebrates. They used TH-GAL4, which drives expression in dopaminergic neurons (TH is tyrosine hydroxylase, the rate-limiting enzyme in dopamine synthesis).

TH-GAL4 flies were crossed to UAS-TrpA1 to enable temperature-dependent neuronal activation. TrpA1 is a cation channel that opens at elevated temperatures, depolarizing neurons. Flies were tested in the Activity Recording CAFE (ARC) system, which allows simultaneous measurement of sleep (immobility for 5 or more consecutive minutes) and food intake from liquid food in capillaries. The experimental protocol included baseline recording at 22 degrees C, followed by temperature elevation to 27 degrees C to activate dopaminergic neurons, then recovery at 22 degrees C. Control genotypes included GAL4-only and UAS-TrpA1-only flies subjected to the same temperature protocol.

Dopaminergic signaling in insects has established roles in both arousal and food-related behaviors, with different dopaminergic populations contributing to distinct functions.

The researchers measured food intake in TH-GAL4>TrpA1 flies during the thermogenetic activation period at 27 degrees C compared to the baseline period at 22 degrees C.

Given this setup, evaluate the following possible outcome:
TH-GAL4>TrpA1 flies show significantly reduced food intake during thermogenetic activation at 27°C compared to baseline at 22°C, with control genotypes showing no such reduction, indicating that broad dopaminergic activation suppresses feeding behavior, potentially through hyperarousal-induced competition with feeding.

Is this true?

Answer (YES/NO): NO